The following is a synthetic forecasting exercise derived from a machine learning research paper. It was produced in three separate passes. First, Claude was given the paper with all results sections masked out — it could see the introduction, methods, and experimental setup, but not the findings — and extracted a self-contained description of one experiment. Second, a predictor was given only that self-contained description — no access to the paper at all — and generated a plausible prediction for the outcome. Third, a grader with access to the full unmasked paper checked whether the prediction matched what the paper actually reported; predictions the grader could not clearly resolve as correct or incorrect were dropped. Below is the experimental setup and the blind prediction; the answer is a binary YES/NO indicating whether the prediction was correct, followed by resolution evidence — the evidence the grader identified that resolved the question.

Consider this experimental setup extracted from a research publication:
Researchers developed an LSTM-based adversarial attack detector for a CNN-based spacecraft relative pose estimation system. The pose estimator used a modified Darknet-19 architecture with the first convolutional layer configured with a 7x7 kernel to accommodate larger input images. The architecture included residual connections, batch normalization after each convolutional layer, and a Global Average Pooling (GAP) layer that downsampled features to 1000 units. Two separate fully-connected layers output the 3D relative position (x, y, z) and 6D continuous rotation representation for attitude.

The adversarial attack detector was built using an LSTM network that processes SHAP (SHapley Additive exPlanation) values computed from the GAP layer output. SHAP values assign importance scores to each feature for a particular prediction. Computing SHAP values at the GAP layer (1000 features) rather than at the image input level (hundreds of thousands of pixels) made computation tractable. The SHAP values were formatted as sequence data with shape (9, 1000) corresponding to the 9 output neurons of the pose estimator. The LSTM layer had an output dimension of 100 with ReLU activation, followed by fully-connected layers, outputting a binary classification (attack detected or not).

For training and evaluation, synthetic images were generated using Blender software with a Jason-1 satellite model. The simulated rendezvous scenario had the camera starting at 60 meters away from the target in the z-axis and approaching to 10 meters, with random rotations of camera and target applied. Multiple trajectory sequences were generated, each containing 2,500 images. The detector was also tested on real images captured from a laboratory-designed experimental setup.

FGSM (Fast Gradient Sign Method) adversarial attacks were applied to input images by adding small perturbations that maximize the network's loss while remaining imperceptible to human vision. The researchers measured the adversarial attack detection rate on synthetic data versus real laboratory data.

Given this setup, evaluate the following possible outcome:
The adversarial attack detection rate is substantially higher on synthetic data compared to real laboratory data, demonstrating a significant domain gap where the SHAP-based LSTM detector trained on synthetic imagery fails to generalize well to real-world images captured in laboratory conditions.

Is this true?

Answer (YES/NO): NO